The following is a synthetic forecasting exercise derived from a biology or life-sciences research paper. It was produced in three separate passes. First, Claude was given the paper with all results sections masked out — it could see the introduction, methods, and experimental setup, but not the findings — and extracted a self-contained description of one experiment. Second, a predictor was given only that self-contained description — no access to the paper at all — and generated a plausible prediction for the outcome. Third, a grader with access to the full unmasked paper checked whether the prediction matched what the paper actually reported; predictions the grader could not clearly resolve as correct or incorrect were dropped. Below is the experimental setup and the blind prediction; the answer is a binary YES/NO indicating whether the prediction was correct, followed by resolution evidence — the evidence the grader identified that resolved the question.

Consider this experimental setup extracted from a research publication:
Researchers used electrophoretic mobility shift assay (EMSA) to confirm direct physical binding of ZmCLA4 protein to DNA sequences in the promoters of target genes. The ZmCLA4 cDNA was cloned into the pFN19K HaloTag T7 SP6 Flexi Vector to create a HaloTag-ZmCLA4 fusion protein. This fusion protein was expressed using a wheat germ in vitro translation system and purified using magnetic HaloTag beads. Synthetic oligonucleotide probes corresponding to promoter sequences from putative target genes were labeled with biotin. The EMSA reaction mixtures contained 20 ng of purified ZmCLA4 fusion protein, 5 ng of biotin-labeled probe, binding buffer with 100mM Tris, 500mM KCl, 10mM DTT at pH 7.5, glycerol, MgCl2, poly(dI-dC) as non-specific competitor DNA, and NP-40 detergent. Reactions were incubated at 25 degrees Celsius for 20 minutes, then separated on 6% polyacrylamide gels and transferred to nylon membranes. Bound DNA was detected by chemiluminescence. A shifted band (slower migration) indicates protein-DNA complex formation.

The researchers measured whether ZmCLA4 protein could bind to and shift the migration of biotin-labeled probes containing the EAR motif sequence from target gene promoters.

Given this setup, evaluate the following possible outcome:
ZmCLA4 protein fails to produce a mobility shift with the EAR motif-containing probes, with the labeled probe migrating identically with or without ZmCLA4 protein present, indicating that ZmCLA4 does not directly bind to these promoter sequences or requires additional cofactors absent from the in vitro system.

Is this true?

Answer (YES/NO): NO